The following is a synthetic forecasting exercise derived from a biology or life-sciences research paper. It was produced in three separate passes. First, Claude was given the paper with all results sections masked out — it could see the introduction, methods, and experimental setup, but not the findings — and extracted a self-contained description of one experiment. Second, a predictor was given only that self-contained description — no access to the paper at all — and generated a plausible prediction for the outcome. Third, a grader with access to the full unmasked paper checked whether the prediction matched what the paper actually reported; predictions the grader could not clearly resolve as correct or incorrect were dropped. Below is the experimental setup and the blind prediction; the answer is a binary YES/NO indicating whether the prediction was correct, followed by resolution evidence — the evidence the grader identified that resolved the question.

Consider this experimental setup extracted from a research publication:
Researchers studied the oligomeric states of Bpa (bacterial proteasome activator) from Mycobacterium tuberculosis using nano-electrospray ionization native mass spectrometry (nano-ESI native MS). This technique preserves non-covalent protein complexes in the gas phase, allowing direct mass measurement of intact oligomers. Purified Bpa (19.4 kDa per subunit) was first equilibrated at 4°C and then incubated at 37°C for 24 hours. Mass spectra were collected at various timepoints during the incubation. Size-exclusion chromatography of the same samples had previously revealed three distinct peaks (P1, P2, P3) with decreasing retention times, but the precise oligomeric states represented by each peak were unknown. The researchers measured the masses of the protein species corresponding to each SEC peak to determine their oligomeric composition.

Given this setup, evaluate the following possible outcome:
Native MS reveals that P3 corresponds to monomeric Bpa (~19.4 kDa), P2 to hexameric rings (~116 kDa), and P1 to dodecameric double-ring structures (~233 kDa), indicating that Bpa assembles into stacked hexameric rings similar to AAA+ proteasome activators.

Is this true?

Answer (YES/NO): NO